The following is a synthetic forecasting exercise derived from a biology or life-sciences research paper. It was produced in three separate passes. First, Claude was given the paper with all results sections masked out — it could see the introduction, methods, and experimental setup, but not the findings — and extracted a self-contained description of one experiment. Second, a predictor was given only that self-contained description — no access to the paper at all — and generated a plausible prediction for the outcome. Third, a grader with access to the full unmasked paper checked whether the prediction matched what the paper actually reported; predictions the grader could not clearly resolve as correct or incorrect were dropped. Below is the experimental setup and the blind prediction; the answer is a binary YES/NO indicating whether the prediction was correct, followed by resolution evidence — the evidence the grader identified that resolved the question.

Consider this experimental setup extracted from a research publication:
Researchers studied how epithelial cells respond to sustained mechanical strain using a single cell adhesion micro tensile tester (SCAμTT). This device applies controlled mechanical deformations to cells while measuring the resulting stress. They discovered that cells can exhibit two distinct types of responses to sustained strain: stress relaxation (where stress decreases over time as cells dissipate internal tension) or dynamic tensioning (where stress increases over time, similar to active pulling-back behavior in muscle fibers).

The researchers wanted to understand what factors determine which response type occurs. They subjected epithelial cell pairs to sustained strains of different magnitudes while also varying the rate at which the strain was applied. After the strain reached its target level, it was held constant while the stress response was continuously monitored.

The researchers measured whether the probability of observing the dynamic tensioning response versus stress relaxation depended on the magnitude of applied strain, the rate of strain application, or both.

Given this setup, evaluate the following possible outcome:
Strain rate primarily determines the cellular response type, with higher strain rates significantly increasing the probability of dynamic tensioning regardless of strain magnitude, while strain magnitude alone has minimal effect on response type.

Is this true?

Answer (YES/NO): NO